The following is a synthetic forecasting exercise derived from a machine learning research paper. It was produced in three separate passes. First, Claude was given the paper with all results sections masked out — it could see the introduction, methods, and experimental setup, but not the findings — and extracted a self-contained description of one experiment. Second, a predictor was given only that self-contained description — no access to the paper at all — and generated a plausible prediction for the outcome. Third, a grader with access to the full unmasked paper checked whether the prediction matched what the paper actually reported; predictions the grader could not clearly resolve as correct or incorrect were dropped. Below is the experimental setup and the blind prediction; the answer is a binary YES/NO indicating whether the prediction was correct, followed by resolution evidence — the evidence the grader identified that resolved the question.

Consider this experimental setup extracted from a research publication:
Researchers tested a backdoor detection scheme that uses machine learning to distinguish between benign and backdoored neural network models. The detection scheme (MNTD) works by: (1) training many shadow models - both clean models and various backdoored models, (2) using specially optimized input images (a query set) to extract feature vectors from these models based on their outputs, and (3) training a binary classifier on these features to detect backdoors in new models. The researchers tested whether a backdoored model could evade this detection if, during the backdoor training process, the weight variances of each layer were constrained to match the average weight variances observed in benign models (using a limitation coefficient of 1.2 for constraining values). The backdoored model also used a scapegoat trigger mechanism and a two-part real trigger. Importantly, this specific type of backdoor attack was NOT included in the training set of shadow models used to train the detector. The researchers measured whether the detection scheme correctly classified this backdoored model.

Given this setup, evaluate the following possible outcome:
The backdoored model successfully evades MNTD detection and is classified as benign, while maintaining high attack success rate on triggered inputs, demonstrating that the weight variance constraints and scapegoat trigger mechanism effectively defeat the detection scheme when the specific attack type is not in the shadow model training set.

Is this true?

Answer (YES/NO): YES